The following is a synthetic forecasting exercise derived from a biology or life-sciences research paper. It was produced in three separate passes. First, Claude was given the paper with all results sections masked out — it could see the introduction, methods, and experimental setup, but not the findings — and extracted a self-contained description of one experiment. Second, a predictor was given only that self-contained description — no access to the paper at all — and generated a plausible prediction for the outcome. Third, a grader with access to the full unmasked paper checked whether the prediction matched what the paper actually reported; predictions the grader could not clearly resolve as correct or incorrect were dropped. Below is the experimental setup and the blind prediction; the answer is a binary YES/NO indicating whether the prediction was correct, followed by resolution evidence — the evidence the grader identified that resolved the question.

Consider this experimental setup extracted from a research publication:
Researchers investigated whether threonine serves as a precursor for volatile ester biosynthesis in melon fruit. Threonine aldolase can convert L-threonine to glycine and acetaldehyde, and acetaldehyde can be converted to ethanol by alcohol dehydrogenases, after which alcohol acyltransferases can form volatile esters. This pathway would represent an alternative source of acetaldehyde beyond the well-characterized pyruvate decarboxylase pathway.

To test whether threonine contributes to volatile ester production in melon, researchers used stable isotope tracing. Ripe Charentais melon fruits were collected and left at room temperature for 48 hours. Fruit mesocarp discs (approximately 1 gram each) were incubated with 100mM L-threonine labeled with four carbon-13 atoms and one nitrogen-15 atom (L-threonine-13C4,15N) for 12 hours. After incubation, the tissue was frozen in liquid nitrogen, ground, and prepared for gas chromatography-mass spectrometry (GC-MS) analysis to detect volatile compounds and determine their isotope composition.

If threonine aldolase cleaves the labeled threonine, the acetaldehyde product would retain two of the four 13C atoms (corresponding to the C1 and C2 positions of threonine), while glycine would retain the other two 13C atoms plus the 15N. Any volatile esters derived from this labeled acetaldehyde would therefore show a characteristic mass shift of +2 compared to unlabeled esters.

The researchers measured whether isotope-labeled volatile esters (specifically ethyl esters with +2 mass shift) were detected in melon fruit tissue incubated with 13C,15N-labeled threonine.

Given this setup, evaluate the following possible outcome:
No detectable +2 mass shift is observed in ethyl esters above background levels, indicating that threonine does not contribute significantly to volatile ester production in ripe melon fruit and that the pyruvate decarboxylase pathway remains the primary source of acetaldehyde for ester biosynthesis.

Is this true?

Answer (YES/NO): NO